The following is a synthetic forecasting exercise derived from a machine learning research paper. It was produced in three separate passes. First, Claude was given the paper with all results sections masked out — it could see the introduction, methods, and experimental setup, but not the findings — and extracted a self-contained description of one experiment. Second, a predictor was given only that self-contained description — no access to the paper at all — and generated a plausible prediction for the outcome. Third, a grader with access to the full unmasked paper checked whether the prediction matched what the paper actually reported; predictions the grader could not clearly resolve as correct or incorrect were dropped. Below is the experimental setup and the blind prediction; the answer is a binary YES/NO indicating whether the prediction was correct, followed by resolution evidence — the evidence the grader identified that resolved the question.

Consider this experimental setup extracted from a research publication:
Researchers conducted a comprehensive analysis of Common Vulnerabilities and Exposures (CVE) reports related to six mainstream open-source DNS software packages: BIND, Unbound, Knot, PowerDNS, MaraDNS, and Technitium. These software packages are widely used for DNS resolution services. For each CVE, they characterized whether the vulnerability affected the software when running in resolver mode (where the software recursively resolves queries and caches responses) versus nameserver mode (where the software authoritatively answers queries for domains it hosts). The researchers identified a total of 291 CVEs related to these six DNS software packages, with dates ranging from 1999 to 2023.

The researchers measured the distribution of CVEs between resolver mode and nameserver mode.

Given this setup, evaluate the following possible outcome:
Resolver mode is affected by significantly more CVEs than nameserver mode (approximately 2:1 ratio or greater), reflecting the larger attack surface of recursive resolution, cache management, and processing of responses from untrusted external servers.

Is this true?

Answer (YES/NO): YES